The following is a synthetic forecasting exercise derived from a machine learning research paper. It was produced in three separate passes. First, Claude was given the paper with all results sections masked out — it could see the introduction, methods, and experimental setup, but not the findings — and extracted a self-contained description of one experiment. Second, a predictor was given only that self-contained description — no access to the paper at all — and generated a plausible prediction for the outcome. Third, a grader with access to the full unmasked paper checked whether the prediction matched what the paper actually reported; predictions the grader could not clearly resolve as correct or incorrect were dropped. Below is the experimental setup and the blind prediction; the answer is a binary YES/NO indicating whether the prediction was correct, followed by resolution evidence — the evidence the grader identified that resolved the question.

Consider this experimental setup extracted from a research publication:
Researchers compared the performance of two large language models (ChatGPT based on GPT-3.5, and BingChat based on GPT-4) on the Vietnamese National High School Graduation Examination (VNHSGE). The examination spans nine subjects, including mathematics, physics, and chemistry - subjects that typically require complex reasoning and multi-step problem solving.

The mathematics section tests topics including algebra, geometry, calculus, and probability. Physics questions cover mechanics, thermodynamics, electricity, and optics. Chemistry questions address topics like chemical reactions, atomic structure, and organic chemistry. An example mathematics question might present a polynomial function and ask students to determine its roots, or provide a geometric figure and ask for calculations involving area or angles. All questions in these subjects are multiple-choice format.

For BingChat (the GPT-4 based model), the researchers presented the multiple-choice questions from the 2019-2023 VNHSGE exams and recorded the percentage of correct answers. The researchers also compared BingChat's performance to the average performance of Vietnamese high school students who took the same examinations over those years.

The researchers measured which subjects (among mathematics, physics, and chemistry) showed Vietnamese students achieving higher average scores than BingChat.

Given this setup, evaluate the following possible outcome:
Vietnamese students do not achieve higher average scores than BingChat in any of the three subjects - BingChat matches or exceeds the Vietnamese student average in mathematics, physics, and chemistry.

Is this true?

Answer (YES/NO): NO